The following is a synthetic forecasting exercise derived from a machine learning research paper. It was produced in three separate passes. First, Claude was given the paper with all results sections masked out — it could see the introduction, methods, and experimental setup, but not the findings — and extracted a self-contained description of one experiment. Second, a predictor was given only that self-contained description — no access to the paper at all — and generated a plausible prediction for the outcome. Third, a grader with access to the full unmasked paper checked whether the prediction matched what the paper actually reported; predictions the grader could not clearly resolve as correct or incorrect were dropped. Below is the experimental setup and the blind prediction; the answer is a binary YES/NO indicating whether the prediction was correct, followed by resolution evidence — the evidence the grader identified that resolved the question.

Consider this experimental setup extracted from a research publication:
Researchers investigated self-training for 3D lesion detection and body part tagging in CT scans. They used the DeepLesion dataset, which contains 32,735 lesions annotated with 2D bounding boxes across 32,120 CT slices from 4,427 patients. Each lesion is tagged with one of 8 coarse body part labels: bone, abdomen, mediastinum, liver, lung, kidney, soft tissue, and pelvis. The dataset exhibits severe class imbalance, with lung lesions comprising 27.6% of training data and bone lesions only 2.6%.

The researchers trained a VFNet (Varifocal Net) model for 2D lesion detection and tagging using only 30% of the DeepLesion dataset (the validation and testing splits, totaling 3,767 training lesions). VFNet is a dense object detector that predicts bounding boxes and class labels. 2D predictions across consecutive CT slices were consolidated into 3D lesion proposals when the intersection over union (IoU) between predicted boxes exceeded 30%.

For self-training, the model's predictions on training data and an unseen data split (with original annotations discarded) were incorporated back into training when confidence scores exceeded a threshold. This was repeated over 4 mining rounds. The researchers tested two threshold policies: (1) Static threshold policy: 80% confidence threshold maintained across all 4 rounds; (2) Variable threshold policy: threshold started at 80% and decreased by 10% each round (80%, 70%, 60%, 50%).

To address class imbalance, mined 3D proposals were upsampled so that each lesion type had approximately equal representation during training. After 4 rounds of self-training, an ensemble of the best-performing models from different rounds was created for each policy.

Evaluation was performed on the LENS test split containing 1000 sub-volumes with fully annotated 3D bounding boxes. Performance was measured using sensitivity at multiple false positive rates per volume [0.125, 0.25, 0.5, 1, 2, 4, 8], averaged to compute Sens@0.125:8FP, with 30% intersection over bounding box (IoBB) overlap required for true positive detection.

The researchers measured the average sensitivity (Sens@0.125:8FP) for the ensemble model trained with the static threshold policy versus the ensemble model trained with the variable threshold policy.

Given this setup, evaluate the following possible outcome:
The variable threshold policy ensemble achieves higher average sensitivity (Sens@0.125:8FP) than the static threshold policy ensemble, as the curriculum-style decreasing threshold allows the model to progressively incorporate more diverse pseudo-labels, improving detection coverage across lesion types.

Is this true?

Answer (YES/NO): YES